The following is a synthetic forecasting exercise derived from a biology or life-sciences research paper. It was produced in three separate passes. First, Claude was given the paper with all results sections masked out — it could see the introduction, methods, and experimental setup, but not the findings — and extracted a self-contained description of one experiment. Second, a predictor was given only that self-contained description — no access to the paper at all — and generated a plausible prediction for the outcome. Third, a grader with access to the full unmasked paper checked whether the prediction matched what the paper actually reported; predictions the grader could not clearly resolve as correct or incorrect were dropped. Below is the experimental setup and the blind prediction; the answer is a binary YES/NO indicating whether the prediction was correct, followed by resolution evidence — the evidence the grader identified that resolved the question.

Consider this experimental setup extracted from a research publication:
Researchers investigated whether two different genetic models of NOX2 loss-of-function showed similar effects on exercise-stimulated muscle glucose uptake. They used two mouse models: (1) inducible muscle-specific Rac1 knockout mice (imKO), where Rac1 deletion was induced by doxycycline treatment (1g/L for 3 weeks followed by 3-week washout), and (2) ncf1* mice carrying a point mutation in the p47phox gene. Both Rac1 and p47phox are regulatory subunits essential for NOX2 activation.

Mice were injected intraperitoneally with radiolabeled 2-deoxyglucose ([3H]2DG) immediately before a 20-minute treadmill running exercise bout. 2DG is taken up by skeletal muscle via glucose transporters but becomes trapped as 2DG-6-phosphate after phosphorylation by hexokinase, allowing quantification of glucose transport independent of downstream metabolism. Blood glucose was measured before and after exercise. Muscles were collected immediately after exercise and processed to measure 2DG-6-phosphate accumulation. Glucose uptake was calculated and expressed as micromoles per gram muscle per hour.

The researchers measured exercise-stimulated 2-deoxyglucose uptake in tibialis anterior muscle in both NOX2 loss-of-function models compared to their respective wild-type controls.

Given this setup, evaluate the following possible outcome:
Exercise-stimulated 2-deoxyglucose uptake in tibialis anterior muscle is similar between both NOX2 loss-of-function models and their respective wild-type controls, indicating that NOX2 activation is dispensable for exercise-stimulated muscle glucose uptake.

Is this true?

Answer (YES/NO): NO